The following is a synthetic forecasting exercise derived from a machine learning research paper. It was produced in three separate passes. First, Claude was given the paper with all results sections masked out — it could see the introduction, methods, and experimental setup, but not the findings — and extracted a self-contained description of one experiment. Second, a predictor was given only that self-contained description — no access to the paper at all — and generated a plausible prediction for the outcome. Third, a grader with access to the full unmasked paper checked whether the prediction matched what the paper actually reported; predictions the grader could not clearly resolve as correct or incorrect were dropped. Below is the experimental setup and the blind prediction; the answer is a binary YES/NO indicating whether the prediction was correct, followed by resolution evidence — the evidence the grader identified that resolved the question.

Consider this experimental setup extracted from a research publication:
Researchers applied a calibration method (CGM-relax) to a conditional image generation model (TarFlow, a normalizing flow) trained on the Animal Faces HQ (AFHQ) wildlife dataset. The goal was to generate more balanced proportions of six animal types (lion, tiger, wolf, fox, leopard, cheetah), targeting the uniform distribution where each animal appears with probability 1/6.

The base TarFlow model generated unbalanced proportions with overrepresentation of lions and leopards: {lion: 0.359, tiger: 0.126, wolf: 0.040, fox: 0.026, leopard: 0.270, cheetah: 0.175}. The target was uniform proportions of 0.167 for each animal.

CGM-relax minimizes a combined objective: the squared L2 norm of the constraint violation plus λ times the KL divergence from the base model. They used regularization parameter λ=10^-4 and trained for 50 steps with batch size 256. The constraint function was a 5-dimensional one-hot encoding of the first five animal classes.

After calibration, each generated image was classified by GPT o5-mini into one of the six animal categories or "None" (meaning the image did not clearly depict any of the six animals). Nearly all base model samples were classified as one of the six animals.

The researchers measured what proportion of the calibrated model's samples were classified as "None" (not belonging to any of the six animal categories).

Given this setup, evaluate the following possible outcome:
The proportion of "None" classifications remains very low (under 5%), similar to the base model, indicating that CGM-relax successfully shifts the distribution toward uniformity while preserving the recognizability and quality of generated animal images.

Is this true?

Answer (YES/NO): NO